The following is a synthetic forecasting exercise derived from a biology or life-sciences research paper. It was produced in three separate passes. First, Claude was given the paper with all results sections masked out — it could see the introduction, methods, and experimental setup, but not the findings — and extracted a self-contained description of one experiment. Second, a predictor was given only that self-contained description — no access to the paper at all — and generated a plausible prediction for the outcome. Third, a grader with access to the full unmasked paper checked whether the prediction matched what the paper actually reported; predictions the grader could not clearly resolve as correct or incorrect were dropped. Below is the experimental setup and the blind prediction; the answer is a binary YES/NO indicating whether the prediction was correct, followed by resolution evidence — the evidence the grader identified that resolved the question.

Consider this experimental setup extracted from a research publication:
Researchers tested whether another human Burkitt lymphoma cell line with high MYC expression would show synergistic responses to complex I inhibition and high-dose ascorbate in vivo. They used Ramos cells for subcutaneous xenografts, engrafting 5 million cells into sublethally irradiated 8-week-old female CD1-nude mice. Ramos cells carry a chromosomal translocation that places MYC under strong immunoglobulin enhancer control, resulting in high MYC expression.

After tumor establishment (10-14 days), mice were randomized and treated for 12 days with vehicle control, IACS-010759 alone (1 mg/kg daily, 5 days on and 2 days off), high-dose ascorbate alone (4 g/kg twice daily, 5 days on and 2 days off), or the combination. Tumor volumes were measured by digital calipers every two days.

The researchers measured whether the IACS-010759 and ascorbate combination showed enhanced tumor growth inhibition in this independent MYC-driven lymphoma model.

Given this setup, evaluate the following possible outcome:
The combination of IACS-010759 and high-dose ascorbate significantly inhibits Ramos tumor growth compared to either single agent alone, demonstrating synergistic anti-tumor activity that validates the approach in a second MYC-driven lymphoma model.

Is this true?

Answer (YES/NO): YES